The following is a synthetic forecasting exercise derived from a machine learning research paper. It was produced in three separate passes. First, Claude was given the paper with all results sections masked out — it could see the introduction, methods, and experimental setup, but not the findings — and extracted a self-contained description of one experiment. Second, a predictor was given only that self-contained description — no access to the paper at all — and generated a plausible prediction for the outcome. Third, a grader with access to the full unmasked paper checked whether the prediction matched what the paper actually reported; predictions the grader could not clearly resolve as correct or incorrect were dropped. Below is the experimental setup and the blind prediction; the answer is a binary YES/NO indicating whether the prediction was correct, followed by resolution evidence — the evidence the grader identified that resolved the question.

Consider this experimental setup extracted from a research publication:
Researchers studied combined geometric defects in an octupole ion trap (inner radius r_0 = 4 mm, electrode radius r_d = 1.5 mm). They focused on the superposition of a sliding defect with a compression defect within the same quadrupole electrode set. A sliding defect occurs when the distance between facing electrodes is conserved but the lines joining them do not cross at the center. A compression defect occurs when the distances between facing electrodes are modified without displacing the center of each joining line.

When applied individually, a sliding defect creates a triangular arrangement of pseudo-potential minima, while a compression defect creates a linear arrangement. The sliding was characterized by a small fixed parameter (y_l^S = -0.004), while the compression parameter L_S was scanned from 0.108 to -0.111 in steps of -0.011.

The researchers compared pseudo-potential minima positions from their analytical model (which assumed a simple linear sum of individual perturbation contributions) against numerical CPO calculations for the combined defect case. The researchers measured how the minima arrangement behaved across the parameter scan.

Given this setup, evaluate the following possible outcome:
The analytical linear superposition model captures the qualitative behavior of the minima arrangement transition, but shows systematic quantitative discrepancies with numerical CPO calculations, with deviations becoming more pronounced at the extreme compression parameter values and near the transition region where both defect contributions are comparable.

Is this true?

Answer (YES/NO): NO